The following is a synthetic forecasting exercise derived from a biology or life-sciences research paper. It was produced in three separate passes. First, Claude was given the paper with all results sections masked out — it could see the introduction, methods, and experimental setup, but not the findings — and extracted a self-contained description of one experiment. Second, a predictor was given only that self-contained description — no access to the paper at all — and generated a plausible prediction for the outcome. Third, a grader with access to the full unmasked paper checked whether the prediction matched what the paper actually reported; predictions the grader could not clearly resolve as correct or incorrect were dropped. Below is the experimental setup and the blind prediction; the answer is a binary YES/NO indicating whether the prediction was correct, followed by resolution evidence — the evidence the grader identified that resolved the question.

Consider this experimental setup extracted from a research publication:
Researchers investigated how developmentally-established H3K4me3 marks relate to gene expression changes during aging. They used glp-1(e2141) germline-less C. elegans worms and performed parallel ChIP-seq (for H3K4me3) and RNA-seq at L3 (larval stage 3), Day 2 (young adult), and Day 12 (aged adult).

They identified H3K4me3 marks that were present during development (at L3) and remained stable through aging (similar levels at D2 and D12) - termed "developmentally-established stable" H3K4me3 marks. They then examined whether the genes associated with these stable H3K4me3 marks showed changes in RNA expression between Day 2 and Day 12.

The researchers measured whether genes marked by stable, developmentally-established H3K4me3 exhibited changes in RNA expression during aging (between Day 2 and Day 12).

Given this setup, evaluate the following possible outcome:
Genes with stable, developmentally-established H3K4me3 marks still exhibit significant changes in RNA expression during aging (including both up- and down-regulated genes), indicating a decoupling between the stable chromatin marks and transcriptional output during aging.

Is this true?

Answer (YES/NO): YES